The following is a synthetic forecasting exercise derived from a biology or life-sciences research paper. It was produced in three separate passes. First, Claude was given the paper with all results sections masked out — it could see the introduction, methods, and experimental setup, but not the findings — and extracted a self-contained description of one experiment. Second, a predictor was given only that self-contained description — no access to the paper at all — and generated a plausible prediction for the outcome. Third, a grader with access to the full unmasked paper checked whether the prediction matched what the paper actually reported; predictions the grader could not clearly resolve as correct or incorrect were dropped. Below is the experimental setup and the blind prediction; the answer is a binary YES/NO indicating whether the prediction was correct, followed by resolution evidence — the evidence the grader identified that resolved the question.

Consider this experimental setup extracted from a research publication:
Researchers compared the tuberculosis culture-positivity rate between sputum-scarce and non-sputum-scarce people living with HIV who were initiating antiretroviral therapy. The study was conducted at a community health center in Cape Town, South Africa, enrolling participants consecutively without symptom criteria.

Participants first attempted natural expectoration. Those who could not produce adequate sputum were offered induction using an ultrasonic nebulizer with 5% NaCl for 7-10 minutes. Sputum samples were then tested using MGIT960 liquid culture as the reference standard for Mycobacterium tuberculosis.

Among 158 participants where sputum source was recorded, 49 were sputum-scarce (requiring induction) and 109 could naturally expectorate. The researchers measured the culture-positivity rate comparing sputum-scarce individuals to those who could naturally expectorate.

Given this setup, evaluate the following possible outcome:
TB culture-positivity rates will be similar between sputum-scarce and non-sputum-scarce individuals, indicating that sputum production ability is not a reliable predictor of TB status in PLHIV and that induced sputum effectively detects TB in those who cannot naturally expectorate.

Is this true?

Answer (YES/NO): YES